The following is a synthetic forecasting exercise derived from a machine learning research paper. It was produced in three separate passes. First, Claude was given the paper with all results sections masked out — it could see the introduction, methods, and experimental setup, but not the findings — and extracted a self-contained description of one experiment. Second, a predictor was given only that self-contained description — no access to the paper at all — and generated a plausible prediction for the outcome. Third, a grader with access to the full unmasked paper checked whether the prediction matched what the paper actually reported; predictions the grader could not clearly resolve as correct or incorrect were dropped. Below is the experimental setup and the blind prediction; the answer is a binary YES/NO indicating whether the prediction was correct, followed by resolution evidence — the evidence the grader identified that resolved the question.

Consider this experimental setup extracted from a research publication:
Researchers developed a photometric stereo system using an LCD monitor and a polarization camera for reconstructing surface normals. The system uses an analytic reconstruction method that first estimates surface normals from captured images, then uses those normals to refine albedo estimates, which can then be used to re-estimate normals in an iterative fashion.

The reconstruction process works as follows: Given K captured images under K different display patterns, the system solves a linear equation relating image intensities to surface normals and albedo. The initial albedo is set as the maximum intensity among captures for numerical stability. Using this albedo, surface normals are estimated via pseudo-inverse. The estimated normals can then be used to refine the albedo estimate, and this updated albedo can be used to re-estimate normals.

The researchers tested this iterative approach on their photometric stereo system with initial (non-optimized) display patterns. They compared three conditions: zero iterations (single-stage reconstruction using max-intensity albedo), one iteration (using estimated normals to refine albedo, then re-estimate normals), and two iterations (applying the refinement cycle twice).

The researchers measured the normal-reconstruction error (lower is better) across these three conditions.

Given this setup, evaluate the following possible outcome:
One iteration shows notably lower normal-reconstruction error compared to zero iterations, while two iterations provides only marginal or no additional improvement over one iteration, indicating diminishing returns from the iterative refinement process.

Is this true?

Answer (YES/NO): NO